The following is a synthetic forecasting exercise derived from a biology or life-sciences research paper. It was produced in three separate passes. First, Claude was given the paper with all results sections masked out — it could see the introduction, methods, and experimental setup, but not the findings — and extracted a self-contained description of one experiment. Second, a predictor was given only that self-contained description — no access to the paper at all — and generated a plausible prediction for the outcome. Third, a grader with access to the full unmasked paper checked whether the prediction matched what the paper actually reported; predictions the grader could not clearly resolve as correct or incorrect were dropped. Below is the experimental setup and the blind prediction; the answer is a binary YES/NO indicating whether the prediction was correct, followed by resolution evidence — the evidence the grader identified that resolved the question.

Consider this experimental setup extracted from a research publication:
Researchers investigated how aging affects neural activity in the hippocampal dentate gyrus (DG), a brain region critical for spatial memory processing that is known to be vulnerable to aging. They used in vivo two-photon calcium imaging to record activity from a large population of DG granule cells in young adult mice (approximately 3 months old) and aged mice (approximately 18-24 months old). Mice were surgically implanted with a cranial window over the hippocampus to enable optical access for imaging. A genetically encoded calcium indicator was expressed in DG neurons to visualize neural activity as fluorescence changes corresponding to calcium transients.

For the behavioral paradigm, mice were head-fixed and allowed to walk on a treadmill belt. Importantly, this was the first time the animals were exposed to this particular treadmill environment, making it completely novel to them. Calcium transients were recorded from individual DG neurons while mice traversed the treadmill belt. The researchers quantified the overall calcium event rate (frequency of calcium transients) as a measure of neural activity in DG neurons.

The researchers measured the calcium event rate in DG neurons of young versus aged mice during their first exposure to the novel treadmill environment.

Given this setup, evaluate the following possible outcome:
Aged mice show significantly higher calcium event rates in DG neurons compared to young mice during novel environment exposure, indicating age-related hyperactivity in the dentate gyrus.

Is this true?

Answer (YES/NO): YES